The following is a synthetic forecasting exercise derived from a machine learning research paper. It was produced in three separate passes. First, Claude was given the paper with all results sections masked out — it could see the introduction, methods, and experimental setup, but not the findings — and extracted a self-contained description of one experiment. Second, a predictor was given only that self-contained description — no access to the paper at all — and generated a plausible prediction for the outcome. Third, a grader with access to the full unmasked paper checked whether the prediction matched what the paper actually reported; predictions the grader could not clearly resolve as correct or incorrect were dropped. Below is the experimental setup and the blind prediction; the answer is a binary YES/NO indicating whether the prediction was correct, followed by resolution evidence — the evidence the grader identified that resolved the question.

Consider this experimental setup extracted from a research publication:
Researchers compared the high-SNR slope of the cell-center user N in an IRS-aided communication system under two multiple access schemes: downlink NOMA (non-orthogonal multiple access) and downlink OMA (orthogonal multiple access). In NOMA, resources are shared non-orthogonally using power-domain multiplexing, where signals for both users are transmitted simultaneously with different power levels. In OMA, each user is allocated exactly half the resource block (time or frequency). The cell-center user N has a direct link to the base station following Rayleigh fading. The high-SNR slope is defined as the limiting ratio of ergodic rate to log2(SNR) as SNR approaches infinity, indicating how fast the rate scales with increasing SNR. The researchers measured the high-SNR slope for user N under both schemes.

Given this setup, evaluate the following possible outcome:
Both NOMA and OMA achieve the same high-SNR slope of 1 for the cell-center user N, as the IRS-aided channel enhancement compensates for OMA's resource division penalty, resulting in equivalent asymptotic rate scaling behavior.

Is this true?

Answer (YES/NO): NO